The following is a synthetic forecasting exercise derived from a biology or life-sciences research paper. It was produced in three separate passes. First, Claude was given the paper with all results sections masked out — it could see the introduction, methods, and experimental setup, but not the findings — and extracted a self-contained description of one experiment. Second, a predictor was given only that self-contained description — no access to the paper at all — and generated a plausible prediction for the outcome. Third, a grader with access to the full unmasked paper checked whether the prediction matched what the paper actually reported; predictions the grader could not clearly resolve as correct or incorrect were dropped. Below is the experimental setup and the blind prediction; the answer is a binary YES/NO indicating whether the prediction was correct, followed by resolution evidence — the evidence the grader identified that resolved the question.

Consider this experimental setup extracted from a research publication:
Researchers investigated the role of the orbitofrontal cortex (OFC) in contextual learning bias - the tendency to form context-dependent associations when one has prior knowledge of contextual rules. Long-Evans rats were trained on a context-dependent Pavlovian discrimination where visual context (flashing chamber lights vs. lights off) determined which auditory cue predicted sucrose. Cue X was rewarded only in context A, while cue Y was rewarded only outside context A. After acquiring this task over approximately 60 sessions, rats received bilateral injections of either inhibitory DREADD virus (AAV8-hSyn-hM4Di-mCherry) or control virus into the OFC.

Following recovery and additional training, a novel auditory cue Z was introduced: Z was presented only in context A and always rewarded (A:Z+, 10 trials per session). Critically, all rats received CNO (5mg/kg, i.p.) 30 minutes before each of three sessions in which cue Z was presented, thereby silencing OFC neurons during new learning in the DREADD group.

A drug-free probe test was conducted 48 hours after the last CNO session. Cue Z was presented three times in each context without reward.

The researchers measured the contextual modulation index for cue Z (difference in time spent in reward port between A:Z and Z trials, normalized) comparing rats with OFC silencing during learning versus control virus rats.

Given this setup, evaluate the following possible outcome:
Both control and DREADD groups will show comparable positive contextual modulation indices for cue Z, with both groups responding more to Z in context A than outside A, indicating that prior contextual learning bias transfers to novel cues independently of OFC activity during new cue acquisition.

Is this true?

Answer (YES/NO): NO